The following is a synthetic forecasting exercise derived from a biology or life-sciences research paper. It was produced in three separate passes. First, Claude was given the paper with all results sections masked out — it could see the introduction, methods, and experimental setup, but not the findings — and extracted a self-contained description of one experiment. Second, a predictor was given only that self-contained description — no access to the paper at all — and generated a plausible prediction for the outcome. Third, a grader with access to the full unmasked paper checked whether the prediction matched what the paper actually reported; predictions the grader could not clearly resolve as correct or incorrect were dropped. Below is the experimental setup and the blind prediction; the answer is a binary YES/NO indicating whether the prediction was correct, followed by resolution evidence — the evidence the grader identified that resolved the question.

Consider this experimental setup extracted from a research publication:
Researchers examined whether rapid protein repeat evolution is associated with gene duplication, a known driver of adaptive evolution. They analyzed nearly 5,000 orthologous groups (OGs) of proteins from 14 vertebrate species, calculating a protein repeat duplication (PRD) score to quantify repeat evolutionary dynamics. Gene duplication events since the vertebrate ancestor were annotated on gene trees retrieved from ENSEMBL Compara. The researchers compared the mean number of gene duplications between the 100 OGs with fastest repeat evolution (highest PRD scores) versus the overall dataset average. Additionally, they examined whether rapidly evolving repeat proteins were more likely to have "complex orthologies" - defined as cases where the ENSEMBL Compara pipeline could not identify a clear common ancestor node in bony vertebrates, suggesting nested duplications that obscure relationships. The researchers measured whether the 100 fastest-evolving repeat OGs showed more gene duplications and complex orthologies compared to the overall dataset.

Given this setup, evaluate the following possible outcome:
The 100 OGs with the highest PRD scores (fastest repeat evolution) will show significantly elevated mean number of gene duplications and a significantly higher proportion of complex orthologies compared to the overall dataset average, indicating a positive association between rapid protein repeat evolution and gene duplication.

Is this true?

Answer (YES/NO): YES